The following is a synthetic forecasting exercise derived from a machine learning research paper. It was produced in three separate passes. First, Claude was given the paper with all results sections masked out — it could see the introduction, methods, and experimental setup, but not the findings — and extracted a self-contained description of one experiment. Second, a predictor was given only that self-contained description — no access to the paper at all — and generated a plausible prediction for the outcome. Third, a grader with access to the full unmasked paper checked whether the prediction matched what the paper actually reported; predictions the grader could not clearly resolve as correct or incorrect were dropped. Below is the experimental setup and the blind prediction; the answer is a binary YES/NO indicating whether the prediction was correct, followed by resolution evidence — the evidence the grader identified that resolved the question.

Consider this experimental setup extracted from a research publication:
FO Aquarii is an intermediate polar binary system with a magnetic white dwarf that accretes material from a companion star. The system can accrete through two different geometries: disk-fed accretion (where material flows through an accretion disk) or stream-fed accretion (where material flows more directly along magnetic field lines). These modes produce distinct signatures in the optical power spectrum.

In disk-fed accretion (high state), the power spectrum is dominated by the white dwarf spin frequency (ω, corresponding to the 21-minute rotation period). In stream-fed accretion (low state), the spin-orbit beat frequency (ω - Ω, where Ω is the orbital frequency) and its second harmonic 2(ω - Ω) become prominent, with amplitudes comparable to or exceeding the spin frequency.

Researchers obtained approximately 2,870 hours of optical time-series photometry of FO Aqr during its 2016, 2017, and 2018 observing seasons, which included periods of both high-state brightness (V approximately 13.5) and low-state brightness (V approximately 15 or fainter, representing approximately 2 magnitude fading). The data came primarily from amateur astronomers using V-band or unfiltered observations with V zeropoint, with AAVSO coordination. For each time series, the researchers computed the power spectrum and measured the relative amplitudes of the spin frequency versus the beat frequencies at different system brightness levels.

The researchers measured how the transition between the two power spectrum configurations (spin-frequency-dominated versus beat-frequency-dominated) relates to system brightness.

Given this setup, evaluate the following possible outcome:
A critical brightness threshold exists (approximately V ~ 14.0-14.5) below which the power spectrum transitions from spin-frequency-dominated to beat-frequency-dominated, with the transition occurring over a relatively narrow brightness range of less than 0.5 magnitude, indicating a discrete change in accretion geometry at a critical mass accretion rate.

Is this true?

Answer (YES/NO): YES